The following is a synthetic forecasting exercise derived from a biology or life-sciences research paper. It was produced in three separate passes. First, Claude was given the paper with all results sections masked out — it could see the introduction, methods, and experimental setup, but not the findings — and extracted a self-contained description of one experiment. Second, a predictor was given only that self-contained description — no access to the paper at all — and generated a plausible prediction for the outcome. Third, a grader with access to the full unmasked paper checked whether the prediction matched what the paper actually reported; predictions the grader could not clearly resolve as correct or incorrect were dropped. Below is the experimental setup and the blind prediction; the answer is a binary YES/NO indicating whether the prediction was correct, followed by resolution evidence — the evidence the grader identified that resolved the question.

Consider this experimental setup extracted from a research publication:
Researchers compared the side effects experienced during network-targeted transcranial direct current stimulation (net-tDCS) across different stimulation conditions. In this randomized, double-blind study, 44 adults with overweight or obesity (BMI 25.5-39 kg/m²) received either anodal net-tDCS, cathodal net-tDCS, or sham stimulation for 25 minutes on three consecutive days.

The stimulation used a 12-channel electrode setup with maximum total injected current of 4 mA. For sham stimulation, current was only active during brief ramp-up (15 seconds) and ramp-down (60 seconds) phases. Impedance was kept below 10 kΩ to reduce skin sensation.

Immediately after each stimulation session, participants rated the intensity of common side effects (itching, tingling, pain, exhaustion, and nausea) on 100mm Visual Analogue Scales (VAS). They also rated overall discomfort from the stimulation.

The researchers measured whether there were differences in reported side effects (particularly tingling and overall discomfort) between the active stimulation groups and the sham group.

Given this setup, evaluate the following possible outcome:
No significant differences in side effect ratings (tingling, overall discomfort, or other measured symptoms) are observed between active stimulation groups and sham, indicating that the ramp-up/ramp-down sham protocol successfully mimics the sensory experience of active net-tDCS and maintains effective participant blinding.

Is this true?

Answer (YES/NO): YES